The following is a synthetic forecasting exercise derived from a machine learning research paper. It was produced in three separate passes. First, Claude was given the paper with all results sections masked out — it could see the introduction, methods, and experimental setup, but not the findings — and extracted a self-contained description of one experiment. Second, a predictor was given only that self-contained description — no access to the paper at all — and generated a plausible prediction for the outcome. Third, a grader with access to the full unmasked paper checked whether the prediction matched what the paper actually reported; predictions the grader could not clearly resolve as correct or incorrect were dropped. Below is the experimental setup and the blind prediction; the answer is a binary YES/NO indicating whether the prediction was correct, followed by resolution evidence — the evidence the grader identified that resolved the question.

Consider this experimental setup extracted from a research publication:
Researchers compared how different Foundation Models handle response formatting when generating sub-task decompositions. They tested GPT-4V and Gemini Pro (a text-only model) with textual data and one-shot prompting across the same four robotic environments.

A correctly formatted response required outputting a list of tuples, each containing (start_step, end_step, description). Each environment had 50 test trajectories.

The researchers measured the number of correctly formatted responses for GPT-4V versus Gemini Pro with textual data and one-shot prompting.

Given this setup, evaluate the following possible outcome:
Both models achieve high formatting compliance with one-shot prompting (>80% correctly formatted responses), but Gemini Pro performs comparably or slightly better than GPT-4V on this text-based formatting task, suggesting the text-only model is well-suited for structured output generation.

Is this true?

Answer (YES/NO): NO